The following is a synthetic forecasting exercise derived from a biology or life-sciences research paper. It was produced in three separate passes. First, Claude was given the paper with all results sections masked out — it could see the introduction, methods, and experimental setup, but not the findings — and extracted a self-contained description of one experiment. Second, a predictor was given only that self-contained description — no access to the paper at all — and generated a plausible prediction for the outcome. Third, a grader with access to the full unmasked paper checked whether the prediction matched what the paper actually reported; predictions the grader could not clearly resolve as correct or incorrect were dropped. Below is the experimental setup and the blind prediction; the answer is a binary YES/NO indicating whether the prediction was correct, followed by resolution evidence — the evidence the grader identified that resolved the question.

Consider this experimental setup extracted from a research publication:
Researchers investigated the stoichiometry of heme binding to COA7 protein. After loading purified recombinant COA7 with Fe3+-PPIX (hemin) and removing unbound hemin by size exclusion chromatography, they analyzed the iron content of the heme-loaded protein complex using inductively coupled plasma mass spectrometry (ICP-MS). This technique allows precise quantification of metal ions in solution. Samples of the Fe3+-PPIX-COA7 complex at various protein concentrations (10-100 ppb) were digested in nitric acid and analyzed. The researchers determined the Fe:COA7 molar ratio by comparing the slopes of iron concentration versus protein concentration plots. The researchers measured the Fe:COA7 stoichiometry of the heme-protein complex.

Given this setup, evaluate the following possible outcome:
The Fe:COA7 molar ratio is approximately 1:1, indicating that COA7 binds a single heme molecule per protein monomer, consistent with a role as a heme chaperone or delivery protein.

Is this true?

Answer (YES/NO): YES